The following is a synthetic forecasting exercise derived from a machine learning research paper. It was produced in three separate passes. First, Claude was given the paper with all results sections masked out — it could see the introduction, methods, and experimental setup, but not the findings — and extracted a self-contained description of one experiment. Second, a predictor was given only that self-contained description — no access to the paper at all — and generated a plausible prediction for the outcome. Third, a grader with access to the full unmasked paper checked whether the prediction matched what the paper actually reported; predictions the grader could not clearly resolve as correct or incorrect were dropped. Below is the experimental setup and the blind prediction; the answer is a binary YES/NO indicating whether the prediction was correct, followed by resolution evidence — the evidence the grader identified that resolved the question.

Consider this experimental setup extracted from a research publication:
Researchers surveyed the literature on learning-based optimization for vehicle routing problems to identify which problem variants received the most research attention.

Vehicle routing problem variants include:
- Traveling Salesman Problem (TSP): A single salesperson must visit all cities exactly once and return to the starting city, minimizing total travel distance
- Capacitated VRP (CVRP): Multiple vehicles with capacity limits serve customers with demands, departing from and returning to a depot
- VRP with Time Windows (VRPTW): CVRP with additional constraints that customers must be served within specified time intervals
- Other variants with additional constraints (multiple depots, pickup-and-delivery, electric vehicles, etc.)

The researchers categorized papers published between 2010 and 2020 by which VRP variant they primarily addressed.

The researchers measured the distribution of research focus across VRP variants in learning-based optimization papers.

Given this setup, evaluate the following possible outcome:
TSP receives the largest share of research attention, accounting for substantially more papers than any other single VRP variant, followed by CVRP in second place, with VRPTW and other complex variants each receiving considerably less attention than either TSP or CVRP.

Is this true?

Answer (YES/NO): NO